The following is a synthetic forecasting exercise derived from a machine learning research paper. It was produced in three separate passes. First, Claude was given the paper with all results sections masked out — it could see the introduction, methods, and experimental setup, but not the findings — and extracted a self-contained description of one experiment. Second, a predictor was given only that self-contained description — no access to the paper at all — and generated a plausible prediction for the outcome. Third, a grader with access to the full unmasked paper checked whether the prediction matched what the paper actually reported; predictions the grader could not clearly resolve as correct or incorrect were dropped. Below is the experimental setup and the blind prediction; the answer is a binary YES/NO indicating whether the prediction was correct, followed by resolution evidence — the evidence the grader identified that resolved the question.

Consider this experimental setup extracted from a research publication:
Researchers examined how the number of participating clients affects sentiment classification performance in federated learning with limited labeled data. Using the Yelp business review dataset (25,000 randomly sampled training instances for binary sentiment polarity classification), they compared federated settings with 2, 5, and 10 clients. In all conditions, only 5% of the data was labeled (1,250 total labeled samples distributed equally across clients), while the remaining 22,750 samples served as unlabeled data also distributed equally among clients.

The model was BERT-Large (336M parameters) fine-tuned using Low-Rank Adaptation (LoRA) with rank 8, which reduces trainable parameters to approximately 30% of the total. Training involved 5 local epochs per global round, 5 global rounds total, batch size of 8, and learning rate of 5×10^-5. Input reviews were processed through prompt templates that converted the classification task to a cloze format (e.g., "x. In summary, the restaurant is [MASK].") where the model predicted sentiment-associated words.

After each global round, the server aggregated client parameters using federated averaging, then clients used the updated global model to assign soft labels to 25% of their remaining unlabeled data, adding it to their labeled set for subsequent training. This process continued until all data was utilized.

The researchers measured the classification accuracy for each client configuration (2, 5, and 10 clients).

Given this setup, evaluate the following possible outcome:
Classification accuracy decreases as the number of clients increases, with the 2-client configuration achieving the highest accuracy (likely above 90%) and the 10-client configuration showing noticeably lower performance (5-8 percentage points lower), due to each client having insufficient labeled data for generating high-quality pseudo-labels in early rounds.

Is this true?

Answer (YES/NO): NO